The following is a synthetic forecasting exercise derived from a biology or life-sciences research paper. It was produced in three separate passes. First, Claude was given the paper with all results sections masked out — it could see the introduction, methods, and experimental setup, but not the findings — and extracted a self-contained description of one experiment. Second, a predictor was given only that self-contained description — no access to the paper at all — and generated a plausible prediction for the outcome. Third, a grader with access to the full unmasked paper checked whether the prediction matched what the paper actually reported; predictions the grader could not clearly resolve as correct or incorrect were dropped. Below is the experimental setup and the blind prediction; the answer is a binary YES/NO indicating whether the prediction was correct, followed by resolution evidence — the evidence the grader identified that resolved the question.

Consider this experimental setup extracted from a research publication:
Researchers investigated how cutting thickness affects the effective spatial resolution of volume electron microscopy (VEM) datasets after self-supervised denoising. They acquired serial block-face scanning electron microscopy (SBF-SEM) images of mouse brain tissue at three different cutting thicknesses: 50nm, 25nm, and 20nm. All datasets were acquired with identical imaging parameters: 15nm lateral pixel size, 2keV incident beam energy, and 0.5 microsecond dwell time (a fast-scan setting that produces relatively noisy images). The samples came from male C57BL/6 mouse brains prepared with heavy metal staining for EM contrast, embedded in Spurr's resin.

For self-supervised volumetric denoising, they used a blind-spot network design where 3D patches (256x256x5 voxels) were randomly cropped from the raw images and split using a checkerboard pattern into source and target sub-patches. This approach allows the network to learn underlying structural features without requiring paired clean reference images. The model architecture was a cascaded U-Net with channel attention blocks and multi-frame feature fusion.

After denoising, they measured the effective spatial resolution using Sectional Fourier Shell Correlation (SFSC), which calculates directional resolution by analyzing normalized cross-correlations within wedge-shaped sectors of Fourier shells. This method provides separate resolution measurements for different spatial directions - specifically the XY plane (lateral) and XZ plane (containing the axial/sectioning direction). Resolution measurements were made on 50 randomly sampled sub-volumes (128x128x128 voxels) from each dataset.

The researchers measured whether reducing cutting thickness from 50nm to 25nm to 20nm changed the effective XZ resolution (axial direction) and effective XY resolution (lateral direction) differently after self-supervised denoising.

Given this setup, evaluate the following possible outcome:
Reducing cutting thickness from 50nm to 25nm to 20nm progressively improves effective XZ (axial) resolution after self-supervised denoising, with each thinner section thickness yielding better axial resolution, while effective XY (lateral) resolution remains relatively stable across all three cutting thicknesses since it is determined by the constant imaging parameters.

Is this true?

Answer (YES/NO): YES